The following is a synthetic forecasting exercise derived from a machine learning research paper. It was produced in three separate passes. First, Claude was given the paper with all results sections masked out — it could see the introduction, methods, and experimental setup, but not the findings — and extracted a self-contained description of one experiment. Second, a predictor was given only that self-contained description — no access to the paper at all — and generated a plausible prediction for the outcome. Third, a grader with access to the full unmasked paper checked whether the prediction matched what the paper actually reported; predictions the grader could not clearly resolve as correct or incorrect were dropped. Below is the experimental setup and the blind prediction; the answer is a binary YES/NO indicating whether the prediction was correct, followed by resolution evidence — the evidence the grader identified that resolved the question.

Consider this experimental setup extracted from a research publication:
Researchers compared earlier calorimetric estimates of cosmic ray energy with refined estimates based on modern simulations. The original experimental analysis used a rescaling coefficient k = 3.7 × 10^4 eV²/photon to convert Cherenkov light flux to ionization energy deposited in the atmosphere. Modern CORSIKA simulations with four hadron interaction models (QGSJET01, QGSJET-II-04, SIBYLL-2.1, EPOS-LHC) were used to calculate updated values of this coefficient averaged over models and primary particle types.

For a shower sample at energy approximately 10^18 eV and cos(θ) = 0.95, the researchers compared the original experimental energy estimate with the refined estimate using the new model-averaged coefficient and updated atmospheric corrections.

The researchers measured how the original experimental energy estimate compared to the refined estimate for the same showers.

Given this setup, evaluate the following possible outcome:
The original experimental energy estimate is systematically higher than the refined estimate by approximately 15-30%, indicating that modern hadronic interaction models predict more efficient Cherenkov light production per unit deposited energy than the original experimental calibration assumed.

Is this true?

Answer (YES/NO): YES